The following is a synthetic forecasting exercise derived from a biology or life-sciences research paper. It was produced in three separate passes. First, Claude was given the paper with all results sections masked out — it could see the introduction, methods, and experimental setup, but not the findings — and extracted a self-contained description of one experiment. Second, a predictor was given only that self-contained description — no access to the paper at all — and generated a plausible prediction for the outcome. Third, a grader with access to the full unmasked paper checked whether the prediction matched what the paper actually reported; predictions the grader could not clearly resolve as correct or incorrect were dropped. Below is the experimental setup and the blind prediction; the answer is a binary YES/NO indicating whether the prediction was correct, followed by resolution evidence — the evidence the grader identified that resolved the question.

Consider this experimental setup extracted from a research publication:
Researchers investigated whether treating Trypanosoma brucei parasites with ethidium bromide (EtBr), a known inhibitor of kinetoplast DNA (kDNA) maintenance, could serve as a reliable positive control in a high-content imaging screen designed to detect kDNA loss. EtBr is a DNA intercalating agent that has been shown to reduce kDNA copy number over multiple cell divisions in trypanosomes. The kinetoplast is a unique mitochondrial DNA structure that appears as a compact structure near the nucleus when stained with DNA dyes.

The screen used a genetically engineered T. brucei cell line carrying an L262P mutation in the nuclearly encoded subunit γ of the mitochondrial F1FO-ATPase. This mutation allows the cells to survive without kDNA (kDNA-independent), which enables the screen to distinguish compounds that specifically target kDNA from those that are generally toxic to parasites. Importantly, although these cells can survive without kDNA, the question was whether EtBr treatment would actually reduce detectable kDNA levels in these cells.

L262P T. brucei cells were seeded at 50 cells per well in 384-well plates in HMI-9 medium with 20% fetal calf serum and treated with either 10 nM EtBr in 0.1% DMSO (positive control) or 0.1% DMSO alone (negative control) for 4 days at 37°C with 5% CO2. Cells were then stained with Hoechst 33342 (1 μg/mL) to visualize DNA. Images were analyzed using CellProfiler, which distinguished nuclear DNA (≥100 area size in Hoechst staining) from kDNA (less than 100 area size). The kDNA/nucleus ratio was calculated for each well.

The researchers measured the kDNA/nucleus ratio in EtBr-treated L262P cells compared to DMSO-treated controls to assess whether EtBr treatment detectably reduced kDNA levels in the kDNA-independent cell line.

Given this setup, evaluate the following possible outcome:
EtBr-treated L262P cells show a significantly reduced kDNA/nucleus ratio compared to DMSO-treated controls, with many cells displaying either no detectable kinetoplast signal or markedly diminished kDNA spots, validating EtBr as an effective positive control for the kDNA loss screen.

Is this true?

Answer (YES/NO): YES